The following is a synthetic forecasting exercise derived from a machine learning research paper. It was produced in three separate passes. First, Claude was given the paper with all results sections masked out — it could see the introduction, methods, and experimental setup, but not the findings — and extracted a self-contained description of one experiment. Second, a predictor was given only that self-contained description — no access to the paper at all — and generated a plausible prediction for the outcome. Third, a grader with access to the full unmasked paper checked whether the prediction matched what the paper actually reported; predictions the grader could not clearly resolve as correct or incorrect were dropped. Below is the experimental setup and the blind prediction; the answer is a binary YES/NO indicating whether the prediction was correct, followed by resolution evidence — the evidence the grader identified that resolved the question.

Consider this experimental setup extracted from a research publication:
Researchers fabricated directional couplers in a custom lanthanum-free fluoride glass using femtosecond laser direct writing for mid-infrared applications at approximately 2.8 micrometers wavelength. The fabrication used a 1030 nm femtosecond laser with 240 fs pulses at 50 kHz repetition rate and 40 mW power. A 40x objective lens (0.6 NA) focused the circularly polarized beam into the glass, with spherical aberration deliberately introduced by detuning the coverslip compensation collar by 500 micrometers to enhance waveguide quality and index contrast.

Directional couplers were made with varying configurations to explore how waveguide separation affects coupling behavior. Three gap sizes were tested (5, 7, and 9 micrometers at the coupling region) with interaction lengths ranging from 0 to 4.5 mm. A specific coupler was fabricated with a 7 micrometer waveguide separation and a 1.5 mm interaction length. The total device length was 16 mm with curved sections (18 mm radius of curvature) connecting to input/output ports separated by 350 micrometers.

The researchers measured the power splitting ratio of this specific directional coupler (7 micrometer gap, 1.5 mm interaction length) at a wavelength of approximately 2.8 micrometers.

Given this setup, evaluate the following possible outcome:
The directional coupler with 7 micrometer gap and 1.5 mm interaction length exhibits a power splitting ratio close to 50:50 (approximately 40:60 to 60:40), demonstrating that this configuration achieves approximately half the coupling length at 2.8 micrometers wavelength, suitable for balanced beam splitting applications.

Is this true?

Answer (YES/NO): NO